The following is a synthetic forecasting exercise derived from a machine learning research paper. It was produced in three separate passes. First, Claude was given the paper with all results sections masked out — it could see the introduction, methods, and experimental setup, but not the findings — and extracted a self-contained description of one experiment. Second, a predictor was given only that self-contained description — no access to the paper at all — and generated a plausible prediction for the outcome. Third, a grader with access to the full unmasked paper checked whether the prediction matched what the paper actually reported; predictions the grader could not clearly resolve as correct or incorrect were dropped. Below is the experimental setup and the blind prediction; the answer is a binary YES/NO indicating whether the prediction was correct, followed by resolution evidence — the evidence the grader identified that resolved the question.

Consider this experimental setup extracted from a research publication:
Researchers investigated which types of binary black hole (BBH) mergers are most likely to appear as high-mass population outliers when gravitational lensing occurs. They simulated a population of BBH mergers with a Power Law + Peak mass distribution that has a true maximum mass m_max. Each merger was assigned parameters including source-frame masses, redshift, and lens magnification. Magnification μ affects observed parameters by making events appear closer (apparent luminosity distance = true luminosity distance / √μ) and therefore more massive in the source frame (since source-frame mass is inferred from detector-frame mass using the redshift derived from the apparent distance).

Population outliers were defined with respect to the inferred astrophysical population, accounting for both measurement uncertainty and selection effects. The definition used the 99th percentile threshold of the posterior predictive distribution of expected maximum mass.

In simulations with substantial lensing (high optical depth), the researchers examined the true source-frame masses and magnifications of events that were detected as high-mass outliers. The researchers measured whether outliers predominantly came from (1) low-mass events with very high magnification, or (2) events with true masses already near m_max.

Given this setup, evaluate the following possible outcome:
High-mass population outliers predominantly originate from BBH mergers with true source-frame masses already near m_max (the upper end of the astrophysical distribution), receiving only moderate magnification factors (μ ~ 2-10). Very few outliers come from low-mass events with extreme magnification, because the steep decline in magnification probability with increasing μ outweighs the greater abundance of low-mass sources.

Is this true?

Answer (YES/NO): NO